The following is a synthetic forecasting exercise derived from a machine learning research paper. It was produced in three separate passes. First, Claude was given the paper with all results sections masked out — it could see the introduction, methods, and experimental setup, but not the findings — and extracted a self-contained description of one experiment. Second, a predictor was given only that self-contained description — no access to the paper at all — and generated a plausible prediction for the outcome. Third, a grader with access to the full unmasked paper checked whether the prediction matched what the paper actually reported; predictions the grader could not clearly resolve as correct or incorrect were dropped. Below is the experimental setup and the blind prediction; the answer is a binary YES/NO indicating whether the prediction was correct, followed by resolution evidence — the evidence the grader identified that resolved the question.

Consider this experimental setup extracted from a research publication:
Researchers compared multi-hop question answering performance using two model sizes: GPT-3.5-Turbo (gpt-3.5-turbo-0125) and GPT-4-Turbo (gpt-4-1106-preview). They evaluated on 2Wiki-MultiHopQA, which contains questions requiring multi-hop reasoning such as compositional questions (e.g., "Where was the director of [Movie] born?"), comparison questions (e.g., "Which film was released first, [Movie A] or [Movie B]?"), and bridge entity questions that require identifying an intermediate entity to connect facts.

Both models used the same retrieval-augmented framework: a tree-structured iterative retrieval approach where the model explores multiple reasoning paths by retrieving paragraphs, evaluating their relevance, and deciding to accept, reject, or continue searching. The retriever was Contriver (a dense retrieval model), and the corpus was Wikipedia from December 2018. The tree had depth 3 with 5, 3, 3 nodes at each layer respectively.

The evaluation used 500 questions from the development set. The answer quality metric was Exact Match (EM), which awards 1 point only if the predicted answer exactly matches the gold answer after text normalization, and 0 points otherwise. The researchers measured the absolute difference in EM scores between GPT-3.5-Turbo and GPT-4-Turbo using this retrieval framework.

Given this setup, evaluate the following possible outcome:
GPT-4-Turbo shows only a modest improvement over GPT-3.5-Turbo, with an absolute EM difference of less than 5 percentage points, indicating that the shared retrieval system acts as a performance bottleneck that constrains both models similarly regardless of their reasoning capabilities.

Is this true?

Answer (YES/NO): NO